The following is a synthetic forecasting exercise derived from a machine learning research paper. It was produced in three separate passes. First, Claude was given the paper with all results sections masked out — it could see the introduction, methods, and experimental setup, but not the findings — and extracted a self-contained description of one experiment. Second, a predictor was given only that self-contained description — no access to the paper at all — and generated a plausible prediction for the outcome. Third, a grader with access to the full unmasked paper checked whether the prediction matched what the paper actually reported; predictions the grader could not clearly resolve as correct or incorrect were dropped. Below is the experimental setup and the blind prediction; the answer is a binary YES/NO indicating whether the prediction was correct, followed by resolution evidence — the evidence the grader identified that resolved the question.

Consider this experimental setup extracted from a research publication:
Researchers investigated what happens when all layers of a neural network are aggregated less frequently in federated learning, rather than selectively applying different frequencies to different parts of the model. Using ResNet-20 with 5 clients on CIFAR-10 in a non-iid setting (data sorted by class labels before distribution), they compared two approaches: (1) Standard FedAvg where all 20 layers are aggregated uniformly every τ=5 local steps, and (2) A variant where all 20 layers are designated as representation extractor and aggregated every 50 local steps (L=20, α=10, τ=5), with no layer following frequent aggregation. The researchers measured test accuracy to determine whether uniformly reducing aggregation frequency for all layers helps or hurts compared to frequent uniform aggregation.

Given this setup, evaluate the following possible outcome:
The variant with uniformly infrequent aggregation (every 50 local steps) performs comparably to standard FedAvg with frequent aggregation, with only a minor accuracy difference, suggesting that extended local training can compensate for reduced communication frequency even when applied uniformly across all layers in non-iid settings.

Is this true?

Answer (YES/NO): NO